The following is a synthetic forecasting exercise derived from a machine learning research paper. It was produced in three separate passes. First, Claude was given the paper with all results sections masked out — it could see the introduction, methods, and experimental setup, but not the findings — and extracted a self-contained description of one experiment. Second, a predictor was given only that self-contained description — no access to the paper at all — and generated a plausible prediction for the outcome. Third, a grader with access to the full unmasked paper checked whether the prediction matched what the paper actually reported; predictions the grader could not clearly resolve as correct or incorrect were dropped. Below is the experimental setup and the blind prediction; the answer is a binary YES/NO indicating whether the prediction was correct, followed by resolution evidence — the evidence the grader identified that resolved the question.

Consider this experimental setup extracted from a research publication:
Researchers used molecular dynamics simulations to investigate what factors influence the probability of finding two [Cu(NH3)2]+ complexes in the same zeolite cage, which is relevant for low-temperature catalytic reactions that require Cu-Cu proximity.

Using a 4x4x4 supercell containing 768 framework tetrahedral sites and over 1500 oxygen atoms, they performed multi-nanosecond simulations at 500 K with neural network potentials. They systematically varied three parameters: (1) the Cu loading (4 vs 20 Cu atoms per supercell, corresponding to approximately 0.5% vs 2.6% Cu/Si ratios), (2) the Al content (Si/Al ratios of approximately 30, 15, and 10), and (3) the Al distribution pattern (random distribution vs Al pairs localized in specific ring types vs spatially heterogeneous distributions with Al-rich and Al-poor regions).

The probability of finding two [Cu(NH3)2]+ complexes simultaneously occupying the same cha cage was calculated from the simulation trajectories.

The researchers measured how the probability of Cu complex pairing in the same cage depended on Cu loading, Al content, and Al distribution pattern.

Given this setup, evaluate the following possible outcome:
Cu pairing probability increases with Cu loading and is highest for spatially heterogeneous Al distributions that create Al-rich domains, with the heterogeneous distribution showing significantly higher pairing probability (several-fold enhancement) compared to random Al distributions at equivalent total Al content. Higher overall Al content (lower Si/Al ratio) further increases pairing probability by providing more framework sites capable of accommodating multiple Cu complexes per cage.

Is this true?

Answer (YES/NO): NO